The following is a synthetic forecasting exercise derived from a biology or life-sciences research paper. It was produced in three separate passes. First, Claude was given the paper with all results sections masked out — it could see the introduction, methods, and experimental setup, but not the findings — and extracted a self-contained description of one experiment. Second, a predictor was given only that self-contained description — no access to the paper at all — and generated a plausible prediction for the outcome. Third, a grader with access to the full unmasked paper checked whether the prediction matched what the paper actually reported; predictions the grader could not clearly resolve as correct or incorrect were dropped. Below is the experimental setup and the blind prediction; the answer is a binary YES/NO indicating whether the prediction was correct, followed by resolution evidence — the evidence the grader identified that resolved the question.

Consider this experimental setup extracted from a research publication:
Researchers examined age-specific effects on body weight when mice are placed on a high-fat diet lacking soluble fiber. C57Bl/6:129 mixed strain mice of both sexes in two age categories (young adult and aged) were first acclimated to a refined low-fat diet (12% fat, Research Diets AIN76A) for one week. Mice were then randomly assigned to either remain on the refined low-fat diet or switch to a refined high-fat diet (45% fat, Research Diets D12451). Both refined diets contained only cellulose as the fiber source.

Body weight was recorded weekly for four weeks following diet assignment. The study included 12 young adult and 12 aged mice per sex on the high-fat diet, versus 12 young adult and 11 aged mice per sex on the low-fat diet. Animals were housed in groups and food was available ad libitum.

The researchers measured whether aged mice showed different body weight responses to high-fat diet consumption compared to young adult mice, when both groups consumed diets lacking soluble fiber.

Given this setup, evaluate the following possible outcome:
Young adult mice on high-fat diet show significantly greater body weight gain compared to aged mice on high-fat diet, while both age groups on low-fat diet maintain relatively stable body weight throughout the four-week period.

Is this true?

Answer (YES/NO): NO